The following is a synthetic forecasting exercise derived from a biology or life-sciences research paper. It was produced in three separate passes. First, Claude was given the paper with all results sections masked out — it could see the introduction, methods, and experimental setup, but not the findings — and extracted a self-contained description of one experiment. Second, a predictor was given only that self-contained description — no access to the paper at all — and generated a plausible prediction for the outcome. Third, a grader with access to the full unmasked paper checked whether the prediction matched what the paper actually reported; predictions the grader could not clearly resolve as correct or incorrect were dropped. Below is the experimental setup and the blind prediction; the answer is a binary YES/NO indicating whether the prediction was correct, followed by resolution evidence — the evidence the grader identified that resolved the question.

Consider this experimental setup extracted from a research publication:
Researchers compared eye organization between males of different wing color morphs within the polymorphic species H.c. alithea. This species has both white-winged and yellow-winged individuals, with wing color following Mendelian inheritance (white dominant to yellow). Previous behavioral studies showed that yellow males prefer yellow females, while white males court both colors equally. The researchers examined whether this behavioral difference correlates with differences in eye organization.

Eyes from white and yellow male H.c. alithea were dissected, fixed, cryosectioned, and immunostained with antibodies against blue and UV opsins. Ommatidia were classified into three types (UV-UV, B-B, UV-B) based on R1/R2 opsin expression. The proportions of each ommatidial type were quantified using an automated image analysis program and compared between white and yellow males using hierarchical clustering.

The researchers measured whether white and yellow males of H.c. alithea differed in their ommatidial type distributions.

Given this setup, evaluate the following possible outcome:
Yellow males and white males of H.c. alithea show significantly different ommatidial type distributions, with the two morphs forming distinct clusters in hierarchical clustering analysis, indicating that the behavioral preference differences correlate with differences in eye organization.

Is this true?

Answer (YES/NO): NO